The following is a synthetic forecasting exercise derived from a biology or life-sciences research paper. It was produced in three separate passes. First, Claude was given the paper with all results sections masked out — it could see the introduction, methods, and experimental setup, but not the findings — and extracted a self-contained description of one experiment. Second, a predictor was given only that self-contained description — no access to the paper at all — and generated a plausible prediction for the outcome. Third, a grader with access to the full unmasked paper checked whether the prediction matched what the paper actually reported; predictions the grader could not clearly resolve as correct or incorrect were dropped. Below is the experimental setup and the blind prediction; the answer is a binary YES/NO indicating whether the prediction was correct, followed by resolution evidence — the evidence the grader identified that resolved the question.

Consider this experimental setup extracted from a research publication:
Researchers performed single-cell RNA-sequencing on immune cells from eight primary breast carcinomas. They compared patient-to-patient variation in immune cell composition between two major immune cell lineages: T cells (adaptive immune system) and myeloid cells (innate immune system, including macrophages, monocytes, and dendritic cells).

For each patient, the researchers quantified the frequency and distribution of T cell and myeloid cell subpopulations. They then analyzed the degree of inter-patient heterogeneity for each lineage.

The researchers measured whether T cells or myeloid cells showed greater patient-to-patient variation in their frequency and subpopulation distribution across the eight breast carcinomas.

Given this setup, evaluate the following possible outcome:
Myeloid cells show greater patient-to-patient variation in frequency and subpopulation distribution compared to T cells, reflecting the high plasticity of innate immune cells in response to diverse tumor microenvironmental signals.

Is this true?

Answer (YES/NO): YES